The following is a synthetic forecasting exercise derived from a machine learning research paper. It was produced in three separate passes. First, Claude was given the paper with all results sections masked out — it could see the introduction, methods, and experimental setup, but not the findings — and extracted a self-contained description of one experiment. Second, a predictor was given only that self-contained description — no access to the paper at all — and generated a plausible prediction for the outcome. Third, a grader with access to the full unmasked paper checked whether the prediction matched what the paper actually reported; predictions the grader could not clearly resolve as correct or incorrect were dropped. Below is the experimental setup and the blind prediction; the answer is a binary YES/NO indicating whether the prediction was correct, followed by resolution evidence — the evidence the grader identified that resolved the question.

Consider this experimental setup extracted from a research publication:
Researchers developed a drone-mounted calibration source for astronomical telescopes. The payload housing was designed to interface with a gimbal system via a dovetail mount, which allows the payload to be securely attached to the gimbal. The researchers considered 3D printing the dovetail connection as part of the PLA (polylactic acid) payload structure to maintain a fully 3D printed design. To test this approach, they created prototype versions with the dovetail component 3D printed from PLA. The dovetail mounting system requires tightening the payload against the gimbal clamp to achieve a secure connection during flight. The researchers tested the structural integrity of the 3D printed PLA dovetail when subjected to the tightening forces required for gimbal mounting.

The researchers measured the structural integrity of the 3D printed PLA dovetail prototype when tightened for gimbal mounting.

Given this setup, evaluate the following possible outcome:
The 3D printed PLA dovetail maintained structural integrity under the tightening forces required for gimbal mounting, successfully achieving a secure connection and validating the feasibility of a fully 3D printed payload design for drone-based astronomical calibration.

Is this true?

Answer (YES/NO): NO